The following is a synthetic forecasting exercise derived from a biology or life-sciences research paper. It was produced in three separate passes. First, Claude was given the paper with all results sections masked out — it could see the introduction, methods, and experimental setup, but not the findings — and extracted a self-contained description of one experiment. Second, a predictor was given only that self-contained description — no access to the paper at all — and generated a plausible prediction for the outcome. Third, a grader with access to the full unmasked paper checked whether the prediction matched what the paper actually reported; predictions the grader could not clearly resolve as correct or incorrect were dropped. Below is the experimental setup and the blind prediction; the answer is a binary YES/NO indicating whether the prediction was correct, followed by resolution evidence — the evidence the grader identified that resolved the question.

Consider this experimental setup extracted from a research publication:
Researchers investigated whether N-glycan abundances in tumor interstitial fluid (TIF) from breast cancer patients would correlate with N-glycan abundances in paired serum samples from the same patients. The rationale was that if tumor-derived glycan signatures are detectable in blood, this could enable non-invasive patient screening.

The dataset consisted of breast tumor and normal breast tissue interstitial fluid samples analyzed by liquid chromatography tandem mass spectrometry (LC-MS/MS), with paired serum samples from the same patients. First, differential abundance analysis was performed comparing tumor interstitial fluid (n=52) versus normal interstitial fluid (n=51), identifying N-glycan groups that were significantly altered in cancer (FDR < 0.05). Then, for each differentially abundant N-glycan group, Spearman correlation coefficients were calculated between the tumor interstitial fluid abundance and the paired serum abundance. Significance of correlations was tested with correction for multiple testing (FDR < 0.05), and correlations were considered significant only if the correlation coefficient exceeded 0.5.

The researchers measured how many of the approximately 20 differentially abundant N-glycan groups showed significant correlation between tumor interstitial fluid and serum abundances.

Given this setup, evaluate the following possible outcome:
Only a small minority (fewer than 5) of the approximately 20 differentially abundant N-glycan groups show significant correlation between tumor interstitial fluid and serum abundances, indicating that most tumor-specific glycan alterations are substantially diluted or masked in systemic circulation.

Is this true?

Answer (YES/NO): YES